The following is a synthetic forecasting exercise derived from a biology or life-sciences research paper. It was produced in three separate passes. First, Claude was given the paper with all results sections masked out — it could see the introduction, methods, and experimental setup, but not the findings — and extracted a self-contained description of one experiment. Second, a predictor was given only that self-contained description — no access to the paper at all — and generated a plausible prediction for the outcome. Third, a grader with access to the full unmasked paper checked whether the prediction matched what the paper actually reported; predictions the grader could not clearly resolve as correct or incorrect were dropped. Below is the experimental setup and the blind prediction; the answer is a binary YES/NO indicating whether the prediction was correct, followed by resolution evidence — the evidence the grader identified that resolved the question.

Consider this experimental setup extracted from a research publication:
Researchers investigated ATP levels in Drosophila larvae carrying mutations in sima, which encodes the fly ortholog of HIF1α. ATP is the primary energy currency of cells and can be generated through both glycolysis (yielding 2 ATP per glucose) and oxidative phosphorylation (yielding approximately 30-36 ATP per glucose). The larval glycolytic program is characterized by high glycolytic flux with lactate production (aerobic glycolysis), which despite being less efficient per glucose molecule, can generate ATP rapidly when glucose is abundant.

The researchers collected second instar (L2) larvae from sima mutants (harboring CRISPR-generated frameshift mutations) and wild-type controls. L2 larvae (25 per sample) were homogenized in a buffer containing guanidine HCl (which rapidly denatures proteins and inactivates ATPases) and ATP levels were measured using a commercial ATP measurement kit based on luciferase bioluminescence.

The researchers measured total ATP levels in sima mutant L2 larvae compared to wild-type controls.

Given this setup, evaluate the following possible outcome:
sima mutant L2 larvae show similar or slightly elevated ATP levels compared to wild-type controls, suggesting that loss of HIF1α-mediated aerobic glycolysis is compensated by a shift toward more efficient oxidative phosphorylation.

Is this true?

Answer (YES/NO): NO